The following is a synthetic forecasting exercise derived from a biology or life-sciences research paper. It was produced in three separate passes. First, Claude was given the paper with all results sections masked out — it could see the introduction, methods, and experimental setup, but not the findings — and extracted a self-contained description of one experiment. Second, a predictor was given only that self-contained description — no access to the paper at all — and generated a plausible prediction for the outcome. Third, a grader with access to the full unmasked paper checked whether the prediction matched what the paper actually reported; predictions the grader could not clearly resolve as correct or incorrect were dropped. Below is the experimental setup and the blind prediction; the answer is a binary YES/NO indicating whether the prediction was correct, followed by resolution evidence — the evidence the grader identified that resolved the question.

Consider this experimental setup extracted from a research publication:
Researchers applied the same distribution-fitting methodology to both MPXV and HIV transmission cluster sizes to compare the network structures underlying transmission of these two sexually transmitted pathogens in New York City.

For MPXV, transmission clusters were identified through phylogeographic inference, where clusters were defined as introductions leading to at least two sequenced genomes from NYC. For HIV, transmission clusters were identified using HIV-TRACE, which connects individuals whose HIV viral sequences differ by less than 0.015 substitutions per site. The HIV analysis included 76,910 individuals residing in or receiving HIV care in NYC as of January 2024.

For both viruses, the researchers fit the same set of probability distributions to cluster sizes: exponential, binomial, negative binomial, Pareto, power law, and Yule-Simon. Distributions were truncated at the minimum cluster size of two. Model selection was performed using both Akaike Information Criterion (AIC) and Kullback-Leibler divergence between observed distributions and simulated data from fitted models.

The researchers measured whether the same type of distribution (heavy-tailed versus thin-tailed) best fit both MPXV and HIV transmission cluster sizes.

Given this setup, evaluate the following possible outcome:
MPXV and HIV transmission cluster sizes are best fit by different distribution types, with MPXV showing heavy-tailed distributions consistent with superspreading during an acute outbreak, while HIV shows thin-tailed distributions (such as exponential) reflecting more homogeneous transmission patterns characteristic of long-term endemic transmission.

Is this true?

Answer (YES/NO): NO